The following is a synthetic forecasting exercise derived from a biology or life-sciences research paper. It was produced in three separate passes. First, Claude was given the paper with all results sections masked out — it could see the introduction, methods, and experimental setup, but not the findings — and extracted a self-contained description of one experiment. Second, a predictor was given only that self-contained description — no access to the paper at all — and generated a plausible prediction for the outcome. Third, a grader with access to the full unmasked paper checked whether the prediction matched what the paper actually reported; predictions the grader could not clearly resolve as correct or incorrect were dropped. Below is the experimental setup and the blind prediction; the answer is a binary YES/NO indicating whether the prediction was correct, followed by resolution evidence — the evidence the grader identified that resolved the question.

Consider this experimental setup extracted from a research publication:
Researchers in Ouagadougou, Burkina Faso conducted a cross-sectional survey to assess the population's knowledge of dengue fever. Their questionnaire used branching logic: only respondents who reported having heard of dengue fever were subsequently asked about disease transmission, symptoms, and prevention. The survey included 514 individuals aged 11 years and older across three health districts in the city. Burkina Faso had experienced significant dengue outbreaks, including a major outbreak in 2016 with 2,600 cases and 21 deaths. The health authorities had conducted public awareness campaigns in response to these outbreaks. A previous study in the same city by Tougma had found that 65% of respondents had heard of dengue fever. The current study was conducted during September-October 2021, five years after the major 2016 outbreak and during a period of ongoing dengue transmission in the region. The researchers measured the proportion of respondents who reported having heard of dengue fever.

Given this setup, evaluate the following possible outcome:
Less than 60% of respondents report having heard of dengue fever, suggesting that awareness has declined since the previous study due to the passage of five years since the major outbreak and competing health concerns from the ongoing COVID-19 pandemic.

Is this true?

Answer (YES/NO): NO